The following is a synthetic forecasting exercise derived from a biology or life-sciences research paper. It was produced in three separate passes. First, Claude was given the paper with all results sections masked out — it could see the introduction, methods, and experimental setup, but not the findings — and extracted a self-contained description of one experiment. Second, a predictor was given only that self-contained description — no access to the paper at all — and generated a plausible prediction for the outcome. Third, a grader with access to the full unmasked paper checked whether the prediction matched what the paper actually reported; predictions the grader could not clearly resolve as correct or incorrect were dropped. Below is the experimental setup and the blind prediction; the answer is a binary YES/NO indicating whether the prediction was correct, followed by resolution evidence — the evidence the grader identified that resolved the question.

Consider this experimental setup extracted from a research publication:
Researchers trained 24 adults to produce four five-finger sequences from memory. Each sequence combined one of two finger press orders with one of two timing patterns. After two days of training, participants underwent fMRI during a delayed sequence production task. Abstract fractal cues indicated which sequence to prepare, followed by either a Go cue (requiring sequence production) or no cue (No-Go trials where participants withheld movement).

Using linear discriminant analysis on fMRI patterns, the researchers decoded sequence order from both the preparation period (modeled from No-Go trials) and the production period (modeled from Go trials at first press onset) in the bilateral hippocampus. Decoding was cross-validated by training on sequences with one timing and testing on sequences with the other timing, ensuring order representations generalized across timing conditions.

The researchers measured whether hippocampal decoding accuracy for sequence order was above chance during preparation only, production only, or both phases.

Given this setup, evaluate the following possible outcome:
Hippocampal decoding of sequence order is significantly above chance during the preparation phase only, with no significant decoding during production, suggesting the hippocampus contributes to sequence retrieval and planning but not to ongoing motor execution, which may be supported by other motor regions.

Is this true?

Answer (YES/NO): YES